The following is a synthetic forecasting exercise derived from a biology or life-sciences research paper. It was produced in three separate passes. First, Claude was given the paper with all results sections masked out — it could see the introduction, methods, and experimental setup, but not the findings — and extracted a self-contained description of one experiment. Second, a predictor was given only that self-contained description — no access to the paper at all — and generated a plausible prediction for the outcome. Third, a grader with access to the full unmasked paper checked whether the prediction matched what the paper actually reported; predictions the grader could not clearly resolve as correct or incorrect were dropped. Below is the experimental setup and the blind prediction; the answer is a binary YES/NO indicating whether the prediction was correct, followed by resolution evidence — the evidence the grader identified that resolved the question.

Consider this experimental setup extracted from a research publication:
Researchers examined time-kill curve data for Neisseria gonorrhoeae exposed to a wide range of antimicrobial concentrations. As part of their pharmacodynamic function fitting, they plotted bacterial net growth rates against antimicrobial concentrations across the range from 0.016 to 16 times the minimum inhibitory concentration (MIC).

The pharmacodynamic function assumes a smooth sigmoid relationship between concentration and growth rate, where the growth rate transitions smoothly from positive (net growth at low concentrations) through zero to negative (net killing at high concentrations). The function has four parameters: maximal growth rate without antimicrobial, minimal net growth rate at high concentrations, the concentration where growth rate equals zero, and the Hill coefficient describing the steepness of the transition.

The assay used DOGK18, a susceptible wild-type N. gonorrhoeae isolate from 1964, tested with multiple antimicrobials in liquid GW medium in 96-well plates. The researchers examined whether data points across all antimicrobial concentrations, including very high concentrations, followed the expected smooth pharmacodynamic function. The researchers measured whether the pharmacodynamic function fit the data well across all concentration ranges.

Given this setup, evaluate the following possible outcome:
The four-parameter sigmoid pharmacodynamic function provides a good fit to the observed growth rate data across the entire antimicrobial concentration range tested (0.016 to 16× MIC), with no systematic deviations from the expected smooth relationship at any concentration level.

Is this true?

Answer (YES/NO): NO